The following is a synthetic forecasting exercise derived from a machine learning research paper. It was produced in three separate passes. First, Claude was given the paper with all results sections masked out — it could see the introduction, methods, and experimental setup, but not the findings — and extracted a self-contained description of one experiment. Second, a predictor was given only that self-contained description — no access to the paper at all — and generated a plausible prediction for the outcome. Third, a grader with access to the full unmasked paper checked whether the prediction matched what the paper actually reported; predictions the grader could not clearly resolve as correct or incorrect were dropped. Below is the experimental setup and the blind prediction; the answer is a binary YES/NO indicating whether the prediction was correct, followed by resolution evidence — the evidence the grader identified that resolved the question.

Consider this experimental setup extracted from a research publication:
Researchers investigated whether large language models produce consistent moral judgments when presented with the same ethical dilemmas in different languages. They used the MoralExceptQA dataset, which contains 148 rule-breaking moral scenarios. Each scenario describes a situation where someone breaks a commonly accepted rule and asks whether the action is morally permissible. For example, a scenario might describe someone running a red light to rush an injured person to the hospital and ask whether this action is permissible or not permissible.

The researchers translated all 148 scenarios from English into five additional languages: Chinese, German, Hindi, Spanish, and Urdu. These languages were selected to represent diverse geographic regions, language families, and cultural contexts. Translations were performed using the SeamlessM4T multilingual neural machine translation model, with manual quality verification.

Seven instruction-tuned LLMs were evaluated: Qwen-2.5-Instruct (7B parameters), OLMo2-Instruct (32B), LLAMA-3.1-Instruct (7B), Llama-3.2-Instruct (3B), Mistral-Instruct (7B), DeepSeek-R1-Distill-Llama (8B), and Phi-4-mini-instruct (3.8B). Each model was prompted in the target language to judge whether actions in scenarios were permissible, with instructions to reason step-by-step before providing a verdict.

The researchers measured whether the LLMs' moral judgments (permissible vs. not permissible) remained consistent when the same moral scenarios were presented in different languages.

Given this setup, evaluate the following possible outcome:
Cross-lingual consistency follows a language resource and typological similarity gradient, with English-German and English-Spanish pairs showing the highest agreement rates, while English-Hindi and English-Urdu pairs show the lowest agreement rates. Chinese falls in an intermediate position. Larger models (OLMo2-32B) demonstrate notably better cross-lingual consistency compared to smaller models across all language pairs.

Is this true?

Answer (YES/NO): NO